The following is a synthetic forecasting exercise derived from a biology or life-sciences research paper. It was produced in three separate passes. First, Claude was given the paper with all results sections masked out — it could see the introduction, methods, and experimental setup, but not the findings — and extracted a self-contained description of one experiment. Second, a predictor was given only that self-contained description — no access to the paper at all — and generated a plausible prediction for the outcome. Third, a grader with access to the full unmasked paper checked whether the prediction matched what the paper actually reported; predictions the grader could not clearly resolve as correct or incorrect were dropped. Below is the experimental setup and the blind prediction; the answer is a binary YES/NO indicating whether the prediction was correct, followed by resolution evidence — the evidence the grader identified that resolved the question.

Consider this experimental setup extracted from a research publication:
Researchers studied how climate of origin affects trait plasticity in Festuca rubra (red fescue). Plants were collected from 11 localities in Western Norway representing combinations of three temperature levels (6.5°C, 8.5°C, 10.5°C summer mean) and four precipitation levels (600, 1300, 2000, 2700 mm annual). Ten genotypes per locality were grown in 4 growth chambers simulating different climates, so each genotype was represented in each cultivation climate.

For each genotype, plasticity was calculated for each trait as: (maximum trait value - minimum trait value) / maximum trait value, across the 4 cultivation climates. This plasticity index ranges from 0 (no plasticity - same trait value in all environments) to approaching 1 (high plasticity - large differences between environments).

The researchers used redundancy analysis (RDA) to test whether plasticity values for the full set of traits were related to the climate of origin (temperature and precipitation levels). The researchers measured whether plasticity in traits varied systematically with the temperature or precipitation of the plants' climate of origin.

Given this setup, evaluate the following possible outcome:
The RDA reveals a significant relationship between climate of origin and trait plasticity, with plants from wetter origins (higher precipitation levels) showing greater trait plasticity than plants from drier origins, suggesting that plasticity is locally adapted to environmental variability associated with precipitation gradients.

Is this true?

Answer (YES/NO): NO